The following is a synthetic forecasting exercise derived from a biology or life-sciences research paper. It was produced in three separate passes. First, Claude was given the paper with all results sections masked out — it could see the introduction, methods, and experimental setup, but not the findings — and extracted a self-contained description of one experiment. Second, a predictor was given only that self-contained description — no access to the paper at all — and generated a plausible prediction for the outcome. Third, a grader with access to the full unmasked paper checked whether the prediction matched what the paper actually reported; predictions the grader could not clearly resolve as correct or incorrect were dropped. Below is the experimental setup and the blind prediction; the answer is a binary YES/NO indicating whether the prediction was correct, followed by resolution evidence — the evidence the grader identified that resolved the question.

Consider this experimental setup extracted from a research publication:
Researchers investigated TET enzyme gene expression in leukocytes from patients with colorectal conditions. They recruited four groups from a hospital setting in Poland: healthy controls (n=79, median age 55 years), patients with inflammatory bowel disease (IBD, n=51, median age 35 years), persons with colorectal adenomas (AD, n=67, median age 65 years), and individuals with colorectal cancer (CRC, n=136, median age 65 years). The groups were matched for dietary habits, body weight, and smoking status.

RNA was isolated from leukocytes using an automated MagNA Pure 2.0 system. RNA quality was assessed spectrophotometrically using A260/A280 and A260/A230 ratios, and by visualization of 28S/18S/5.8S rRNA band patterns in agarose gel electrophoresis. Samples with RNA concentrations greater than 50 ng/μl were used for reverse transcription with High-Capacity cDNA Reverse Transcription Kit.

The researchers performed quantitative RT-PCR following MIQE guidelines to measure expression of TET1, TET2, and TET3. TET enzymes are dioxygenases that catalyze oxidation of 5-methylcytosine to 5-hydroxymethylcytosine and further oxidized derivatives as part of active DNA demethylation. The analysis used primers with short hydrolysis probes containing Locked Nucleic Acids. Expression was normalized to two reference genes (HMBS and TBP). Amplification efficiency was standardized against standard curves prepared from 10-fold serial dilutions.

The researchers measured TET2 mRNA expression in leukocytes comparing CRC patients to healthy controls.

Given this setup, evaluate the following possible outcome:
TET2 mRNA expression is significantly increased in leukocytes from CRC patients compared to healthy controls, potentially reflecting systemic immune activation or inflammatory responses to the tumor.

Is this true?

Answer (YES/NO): NO